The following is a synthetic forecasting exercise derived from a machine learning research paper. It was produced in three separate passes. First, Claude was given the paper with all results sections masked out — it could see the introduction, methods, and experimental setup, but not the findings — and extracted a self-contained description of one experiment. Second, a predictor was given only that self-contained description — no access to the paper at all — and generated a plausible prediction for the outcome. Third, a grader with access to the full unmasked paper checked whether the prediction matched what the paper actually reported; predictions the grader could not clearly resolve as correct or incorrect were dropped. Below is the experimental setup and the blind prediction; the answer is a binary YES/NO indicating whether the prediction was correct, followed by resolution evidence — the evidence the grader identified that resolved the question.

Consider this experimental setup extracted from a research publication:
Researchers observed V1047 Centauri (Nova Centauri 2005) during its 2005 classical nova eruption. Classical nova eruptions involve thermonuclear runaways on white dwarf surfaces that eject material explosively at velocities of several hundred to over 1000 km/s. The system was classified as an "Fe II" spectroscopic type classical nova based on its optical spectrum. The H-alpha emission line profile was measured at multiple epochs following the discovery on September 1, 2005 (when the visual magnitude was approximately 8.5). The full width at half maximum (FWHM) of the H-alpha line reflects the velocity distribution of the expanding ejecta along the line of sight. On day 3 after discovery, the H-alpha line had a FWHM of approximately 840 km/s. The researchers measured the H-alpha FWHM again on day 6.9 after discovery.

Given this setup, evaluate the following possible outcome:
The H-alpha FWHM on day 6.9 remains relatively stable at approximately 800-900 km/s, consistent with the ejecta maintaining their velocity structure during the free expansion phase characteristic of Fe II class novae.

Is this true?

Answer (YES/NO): NO